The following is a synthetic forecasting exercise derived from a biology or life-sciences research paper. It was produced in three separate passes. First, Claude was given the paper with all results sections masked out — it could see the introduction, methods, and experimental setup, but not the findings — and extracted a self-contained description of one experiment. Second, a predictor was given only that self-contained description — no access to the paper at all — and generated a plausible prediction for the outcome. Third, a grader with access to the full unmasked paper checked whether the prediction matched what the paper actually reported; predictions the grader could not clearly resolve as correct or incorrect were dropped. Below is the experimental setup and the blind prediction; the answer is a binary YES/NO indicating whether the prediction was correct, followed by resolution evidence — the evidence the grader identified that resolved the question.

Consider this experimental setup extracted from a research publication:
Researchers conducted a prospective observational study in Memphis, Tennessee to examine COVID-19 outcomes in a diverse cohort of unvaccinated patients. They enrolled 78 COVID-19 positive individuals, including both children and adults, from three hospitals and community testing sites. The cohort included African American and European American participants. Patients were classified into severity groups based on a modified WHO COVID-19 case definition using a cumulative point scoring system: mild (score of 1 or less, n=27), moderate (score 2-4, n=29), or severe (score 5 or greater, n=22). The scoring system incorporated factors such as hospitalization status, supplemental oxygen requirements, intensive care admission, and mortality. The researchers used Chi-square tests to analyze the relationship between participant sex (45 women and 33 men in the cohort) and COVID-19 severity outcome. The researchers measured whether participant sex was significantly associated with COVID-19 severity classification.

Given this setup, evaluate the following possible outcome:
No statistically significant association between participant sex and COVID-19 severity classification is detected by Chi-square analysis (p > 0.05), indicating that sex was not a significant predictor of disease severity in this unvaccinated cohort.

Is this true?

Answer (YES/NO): YES